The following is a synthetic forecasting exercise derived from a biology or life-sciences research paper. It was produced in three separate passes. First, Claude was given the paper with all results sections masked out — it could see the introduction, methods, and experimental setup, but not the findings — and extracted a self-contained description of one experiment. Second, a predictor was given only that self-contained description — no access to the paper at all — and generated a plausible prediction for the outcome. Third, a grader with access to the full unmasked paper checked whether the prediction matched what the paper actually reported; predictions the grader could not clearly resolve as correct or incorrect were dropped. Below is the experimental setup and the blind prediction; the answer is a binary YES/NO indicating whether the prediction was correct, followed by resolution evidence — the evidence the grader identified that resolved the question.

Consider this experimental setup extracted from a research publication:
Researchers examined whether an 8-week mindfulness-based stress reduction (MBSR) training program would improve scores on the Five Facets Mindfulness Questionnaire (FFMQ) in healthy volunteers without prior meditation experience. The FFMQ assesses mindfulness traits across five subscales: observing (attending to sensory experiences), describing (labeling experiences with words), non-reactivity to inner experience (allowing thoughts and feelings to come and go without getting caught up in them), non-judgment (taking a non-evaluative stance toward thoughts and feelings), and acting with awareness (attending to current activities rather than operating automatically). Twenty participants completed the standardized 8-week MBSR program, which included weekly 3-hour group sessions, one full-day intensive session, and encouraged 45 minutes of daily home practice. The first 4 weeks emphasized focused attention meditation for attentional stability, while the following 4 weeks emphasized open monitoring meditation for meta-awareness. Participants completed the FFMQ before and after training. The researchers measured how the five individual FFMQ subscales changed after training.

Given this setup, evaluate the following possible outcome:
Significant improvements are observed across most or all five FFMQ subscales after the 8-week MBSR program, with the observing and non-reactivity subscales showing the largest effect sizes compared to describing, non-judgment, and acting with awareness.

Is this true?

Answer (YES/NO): NO